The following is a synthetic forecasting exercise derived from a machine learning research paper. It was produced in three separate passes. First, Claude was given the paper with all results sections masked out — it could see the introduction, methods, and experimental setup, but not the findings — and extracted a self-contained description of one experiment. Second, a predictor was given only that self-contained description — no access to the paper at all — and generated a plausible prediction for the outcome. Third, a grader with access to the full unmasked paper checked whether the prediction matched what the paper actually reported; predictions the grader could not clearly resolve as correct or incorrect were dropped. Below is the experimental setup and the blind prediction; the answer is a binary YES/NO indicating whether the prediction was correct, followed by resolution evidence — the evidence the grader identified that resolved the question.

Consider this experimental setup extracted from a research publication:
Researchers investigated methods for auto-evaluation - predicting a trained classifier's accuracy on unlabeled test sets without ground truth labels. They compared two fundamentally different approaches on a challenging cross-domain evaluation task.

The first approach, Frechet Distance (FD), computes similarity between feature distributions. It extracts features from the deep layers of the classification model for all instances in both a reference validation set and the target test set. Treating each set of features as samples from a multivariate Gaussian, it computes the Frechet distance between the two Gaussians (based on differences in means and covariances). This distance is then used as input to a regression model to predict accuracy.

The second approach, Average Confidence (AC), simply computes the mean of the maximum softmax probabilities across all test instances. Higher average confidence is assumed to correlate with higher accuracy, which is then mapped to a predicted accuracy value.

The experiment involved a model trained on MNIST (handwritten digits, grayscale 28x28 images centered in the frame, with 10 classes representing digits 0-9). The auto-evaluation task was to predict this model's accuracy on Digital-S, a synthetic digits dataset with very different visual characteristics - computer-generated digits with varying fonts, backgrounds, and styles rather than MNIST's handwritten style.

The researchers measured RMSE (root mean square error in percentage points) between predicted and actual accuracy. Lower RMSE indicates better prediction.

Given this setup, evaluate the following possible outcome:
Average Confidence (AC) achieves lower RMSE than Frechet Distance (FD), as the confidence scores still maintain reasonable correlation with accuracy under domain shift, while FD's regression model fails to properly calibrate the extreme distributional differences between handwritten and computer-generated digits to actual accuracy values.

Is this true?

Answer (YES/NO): YES